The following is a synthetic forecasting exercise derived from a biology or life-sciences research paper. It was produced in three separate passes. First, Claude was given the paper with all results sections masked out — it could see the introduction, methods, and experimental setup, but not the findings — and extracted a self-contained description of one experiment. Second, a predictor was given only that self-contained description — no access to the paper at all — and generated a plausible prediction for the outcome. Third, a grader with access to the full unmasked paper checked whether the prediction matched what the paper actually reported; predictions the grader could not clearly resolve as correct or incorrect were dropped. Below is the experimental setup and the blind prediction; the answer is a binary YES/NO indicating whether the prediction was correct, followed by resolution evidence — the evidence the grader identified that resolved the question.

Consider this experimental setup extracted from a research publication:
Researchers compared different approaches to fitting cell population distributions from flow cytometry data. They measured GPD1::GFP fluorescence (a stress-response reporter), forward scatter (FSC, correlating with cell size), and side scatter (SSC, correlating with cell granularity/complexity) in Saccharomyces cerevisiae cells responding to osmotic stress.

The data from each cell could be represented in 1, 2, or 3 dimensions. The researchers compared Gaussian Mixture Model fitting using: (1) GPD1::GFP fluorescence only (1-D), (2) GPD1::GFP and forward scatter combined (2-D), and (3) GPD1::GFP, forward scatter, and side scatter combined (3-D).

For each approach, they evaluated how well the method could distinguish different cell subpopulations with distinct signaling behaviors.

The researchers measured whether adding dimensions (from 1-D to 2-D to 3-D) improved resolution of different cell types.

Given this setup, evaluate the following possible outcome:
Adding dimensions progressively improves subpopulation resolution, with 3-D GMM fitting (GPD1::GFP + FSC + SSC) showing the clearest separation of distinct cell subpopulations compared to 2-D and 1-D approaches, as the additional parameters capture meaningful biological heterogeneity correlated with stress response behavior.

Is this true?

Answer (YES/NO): NO